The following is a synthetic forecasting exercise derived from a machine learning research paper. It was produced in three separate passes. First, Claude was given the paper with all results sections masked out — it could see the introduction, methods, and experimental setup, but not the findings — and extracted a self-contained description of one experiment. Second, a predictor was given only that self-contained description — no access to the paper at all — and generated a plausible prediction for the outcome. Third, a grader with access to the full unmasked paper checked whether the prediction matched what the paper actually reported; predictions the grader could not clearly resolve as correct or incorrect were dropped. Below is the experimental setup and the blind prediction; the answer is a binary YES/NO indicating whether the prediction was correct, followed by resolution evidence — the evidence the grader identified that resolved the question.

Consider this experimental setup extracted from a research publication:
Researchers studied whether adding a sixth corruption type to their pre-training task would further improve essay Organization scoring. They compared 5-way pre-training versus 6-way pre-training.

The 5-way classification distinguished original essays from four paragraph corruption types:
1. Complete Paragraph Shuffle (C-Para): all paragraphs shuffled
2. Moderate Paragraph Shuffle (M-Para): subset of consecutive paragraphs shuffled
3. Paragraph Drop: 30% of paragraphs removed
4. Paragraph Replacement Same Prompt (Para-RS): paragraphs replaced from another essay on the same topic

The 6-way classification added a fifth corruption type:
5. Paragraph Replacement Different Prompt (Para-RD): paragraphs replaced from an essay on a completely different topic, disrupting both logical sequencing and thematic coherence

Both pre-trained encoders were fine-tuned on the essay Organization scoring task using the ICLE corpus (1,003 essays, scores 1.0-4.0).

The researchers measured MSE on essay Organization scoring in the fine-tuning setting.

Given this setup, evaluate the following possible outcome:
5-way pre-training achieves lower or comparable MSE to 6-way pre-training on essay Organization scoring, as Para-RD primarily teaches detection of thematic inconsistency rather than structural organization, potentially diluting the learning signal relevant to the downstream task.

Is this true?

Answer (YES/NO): YES